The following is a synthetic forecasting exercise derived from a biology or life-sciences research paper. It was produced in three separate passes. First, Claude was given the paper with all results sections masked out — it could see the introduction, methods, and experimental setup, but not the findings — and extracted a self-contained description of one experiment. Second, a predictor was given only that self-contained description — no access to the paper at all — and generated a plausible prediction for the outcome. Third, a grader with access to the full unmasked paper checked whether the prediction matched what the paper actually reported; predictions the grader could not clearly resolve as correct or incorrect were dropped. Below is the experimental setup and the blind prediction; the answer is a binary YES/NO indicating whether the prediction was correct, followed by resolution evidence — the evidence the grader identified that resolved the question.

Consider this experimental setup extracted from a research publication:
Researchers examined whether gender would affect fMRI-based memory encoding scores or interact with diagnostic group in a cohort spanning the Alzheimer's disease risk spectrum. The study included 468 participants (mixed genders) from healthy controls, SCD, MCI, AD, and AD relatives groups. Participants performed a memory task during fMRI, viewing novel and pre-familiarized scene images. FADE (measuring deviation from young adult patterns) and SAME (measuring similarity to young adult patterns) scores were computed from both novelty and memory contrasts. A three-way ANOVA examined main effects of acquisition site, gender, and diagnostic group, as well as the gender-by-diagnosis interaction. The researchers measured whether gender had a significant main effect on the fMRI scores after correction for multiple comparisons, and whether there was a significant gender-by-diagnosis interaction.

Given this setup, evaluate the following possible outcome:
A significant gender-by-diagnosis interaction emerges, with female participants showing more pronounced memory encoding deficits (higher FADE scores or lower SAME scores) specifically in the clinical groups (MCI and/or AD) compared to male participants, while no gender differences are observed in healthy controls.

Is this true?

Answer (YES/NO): NO